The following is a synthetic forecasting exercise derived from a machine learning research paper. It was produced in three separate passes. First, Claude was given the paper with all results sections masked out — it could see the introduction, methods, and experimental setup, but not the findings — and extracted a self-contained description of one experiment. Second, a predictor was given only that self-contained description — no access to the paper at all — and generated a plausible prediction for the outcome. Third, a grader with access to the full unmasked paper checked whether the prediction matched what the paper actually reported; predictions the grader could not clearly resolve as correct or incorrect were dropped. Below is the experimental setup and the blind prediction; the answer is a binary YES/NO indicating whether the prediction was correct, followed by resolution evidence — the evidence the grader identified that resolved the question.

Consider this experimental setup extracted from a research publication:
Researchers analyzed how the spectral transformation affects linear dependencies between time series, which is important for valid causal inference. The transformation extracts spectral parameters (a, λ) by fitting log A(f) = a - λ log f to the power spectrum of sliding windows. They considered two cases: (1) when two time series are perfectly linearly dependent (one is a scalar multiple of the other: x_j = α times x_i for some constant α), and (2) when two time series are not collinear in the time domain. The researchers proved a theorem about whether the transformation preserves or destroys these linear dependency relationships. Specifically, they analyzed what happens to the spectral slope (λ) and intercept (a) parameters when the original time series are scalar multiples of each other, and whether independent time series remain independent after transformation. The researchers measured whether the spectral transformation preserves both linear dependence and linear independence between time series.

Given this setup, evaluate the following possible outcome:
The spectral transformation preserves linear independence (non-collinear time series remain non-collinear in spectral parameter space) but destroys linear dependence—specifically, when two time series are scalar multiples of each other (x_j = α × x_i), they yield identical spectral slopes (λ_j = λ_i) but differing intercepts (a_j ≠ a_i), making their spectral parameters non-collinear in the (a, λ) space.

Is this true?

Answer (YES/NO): NO